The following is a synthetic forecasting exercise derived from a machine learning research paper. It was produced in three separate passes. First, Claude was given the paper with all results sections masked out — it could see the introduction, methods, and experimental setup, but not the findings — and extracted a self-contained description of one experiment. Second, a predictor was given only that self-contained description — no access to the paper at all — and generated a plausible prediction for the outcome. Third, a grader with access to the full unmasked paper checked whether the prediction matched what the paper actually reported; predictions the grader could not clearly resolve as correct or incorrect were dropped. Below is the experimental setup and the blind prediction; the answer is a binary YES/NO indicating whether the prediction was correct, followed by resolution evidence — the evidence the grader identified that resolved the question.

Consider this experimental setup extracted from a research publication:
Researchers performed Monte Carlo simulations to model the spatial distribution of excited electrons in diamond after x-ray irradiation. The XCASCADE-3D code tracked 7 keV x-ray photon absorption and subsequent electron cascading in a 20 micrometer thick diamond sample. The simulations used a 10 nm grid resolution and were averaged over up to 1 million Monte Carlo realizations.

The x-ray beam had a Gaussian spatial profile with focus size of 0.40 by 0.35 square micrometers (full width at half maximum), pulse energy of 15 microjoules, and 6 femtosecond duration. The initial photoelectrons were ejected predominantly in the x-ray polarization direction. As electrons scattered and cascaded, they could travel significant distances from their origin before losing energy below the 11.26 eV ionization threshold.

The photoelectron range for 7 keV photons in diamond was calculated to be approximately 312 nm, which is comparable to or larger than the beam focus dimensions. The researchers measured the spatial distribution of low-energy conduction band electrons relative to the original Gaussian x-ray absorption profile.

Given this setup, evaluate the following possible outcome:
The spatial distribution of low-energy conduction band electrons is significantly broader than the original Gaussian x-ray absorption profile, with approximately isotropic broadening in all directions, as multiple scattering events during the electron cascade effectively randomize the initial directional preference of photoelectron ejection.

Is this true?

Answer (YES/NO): NO